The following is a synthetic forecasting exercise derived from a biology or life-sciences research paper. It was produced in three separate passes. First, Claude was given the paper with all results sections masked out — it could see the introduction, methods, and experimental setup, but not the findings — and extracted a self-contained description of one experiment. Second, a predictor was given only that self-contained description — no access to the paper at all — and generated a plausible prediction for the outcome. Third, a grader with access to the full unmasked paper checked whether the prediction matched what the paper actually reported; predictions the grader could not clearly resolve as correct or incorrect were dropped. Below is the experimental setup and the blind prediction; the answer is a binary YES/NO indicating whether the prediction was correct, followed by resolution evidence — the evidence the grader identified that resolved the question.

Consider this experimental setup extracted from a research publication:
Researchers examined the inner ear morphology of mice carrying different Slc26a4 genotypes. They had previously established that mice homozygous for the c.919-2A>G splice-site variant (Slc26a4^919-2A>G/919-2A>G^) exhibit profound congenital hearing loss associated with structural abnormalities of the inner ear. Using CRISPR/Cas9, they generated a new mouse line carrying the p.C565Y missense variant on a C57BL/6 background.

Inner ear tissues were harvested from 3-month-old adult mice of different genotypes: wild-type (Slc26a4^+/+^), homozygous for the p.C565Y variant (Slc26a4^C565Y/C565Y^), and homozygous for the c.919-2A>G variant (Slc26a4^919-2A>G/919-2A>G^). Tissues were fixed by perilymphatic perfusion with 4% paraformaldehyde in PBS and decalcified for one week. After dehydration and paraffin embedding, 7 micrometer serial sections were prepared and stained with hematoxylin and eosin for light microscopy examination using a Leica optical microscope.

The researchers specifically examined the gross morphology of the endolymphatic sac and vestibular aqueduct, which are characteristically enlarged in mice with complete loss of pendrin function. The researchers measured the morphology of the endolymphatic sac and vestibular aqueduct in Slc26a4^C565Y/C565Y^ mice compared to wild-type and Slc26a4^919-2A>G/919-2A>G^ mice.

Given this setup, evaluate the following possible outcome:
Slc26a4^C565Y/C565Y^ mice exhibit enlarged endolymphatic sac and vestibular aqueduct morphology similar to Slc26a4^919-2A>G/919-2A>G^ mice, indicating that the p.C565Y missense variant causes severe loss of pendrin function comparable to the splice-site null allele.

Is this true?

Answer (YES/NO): NO